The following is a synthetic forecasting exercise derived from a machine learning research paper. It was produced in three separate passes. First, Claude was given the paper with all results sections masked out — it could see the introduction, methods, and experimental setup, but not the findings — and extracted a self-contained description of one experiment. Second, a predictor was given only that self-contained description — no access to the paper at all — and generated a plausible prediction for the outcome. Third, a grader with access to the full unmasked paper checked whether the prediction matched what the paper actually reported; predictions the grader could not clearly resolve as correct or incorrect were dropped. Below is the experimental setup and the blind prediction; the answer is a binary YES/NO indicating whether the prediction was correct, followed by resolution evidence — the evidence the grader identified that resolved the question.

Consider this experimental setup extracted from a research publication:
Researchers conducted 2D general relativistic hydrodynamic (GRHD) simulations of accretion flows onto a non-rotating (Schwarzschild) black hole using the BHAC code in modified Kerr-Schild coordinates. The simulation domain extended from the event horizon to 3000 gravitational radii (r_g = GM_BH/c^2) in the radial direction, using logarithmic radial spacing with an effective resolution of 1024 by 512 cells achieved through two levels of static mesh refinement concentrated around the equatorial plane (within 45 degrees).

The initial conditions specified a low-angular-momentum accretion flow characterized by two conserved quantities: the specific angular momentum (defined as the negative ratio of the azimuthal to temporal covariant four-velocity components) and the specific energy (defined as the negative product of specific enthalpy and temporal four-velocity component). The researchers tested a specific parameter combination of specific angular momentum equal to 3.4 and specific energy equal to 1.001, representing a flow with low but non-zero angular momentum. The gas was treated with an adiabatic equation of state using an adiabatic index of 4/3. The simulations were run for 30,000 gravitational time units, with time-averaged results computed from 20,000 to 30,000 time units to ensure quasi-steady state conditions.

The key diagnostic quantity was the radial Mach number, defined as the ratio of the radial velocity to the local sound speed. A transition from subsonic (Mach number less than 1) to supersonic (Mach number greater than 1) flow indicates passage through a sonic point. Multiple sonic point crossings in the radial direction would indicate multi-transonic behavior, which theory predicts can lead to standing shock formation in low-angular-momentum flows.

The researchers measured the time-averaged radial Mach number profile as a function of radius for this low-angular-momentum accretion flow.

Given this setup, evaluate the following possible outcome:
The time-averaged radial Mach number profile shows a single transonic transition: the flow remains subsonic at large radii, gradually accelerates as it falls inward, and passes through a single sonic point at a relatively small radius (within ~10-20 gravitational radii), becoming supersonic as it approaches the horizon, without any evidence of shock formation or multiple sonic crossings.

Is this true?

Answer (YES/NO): NO